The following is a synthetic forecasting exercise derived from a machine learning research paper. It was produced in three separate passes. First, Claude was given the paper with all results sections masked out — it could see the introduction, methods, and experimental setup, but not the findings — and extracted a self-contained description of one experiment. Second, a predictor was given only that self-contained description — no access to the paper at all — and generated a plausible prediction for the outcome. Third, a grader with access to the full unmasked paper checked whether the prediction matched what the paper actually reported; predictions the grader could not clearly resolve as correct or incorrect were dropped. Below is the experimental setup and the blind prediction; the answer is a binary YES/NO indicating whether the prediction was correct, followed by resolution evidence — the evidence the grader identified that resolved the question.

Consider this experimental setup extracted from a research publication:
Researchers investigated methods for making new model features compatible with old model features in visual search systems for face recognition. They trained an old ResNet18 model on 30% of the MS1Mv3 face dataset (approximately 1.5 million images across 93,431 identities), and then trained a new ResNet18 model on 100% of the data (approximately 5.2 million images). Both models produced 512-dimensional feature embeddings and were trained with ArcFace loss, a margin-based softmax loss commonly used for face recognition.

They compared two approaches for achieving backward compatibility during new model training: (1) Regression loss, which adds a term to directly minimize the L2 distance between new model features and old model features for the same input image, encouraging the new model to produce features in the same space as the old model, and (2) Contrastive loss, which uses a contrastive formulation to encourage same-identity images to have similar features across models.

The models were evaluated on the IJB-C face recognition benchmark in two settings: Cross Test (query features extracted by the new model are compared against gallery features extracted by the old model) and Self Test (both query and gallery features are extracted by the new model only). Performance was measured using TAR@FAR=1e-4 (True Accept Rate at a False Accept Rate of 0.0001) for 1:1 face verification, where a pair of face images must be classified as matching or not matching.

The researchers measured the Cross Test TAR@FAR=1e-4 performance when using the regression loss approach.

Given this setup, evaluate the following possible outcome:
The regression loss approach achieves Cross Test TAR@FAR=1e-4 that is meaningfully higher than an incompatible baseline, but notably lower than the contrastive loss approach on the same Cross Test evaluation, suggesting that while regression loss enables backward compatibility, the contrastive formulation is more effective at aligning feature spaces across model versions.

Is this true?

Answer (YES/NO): NO